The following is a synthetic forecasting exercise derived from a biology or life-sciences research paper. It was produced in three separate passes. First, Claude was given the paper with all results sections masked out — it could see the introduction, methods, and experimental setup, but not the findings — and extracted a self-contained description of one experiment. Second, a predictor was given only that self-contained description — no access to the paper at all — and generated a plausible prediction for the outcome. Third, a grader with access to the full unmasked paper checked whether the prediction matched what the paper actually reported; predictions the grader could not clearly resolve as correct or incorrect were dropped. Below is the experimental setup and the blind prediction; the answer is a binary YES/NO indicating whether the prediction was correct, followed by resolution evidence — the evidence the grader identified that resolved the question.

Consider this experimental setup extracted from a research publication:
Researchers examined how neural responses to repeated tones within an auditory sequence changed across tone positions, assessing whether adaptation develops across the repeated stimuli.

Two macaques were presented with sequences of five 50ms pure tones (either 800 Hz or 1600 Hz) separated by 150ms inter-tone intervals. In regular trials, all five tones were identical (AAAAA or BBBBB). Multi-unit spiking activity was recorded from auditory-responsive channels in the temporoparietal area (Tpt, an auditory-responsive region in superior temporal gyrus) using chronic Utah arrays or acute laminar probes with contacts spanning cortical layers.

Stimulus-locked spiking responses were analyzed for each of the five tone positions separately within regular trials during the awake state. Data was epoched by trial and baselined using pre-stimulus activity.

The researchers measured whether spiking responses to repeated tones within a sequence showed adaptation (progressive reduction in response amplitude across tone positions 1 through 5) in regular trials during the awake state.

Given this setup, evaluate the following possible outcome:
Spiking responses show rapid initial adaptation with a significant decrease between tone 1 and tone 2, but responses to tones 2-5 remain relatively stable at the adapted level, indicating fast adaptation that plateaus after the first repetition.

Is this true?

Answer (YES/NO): NO